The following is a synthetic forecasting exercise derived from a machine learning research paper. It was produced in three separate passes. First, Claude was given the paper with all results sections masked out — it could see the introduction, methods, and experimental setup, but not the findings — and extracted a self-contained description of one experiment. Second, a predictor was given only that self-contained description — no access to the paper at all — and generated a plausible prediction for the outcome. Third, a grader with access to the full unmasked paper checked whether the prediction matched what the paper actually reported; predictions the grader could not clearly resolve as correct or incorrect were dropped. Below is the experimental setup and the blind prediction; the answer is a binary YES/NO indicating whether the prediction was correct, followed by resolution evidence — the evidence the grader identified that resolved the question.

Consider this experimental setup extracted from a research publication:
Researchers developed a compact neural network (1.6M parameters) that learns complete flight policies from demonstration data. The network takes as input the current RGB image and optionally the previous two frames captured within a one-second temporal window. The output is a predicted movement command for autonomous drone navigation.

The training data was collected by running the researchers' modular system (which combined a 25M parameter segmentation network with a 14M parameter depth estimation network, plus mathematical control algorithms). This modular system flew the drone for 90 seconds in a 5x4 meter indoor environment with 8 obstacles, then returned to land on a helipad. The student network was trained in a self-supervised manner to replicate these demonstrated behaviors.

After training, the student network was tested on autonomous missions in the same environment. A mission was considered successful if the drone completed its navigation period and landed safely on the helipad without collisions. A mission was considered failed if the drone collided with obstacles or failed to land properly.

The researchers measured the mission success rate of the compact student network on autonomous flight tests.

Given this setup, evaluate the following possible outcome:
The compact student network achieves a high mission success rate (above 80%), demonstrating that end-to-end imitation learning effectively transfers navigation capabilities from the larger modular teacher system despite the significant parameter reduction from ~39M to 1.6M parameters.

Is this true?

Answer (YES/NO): YES